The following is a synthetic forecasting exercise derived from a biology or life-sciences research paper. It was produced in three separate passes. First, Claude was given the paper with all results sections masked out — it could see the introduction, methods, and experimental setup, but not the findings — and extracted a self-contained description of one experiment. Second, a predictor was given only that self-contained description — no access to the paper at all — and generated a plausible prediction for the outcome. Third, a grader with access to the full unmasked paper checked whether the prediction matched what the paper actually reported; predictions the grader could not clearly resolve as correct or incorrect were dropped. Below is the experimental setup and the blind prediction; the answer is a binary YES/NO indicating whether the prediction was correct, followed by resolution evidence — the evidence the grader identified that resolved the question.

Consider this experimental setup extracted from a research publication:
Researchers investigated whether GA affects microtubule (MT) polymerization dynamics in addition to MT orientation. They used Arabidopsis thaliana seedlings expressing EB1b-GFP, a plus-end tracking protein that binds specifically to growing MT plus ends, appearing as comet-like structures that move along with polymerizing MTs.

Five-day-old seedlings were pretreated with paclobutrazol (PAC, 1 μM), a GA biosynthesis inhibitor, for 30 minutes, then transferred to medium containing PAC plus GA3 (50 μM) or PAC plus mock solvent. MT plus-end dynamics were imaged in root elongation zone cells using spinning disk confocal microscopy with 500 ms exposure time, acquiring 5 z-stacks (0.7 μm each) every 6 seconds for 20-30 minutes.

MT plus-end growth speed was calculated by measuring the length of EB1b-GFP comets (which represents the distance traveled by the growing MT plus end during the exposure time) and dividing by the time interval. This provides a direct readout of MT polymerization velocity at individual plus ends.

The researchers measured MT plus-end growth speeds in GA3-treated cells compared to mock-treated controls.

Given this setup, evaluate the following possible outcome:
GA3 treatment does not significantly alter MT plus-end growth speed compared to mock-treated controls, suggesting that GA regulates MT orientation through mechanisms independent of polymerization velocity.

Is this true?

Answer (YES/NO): NO